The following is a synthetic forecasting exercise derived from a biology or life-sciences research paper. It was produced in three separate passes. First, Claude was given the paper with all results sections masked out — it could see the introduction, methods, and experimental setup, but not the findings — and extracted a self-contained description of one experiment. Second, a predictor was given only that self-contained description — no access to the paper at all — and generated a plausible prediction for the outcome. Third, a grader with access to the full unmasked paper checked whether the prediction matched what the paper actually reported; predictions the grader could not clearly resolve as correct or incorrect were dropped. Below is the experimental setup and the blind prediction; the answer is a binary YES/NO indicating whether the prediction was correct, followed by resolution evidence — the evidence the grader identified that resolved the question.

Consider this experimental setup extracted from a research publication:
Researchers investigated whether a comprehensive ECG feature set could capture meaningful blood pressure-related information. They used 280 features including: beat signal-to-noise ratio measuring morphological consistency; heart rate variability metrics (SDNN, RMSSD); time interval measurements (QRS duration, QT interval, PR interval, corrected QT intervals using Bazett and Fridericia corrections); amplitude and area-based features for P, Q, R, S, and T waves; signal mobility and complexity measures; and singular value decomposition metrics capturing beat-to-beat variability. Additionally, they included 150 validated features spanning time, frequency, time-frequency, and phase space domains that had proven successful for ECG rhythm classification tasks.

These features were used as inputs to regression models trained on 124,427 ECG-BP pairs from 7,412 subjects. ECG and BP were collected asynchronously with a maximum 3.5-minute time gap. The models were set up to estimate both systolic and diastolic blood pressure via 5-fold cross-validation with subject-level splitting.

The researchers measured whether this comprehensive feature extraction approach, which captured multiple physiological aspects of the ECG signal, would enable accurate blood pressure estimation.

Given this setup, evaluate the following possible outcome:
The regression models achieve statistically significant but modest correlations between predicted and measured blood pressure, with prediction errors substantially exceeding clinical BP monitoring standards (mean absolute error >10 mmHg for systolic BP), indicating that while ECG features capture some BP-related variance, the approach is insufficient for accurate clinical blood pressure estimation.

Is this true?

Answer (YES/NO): NO